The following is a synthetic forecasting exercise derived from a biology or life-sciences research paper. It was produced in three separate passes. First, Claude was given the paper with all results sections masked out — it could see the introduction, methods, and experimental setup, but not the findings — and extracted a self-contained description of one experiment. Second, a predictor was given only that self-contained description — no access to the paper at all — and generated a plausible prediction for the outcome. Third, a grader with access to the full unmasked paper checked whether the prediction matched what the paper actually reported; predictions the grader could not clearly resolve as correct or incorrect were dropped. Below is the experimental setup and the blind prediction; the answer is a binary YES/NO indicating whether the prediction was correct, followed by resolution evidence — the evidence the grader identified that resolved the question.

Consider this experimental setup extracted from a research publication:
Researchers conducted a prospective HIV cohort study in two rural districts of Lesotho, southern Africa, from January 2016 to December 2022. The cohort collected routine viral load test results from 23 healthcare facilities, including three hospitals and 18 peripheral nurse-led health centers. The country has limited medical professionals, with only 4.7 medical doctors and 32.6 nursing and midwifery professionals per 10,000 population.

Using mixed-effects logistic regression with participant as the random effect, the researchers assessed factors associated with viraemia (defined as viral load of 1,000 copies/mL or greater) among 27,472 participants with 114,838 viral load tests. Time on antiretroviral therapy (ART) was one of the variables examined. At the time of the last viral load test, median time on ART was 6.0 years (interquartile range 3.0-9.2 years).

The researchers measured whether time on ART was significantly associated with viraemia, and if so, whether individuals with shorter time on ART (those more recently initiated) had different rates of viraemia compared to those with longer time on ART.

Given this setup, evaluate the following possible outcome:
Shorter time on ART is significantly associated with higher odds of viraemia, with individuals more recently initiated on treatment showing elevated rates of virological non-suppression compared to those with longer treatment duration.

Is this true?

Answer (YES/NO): YES